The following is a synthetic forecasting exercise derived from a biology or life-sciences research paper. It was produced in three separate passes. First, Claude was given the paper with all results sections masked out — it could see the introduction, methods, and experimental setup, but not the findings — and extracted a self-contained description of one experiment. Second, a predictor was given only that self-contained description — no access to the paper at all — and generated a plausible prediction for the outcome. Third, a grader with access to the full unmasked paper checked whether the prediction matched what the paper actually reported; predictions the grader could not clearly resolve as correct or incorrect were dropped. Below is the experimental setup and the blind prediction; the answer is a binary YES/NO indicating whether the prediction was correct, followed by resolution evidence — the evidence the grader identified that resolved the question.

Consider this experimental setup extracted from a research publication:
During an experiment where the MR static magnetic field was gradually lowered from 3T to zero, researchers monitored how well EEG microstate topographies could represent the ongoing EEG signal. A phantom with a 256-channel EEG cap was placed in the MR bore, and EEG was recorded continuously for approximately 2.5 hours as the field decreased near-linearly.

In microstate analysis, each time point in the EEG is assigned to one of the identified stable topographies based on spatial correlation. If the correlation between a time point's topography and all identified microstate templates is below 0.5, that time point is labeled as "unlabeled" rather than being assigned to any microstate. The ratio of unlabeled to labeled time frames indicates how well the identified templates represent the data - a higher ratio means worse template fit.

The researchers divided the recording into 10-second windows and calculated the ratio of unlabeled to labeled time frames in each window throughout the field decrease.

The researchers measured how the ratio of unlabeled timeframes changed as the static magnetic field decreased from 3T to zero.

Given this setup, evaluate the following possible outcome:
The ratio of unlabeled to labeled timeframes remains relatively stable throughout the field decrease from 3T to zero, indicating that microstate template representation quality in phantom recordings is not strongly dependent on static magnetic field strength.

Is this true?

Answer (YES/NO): NO